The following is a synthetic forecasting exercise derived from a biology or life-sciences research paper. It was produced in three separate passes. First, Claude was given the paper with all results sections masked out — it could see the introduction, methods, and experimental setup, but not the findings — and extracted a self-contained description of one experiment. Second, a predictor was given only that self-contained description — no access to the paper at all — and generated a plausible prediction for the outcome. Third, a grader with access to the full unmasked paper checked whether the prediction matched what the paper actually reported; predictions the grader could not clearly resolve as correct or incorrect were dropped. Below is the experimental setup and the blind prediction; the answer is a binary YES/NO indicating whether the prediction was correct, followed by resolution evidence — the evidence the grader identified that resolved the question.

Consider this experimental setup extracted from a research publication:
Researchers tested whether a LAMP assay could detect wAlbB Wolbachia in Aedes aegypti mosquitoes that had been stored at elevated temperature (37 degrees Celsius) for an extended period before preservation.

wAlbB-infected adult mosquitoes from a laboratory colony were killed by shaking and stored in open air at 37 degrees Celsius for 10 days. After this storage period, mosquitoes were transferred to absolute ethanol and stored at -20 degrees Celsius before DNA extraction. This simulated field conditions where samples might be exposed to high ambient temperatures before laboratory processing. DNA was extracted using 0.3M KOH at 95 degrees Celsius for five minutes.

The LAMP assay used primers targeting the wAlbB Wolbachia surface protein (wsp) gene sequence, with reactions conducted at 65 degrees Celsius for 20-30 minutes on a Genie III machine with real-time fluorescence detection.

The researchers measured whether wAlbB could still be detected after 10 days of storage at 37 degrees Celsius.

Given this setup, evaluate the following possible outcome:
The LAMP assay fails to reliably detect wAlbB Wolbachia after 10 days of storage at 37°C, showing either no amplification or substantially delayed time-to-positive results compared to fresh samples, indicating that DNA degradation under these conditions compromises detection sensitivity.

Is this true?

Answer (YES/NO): NO